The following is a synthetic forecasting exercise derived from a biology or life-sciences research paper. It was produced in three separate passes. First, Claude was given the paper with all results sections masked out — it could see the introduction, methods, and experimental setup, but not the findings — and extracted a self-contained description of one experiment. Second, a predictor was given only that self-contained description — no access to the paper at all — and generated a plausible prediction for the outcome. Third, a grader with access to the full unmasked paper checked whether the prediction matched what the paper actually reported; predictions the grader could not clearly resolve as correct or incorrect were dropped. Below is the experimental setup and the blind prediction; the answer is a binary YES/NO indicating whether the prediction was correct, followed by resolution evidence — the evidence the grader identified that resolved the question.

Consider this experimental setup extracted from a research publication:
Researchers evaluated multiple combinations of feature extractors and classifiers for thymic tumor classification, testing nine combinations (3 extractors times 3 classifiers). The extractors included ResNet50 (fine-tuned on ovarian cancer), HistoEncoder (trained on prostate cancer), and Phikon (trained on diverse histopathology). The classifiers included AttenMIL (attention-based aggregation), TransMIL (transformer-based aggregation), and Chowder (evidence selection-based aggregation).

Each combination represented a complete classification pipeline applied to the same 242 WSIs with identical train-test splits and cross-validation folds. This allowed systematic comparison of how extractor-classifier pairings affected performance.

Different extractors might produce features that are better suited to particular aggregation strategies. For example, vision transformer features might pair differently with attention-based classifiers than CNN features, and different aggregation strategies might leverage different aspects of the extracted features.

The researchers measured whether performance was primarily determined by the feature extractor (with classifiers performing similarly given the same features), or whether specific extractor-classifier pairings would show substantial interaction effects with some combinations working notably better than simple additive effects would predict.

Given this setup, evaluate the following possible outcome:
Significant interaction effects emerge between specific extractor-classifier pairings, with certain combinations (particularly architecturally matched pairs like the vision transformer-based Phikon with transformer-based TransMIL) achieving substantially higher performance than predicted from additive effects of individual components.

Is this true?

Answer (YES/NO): NO